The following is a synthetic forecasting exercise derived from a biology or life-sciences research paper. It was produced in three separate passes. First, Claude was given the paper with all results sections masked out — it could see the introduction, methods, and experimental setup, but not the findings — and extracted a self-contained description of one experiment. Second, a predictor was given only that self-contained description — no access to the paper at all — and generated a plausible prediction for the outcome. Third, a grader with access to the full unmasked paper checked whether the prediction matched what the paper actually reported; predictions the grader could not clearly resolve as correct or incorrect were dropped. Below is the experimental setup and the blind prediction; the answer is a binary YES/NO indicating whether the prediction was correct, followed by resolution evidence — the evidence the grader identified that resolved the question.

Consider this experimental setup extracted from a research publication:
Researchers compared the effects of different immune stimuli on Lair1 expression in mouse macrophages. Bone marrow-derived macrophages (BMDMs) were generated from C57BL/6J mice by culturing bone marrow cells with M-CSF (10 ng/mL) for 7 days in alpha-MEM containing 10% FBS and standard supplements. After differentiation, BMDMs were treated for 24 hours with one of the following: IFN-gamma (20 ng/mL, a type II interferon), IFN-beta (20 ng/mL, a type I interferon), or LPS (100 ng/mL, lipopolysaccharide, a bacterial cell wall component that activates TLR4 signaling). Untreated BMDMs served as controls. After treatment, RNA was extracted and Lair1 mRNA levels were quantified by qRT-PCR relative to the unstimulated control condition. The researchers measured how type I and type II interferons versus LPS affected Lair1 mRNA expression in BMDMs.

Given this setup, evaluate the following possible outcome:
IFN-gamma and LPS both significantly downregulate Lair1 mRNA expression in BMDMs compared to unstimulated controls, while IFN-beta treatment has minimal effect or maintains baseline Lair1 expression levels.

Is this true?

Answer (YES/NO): NO